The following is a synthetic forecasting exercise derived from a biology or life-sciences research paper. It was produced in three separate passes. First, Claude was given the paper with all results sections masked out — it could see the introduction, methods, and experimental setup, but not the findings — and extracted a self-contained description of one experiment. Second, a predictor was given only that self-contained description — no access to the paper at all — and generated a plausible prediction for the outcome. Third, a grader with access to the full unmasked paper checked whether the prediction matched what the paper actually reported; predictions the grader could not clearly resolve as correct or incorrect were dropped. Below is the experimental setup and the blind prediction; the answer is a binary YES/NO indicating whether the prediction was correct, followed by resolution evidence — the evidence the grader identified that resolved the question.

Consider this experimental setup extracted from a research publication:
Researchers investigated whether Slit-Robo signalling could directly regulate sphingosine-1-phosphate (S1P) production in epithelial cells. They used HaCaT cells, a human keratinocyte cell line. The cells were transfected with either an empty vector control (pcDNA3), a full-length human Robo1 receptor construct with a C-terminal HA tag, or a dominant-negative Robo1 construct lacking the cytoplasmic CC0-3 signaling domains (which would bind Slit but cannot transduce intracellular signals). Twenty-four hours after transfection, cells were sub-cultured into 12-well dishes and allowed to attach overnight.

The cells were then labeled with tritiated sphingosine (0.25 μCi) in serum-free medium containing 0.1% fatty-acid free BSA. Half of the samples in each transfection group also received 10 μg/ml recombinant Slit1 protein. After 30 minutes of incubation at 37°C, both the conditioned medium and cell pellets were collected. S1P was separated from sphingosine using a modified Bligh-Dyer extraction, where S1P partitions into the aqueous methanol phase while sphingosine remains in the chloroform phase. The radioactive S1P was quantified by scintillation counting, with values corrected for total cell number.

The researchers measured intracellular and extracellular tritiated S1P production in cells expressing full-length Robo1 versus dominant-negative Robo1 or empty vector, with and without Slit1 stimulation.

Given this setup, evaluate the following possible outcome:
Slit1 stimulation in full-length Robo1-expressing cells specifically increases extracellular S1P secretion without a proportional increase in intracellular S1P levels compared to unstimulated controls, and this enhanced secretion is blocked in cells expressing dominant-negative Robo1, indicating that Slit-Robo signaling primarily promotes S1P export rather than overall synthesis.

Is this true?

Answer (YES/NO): NO